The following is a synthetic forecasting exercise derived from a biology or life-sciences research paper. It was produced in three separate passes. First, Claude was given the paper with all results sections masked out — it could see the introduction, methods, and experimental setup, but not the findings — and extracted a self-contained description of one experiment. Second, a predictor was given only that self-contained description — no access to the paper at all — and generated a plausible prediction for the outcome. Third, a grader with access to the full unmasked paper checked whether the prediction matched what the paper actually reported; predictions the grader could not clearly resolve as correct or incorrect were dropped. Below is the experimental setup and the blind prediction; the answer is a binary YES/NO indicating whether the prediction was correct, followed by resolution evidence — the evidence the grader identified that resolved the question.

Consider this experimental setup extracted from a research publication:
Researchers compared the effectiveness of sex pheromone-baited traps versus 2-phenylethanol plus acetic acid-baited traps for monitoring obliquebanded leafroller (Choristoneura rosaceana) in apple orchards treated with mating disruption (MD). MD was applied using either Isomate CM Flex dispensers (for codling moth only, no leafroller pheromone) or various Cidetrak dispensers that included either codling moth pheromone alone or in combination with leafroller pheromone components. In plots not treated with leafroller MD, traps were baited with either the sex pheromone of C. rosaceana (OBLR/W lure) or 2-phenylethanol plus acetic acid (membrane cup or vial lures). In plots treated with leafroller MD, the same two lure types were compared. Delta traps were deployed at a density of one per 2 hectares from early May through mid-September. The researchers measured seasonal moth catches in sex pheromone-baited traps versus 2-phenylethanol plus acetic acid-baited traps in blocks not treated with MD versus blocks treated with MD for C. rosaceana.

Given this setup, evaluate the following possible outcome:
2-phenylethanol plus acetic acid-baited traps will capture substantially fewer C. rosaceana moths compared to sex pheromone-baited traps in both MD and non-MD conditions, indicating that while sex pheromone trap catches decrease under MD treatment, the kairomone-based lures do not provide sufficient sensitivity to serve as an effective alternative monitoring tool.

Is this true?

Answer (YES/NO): NO